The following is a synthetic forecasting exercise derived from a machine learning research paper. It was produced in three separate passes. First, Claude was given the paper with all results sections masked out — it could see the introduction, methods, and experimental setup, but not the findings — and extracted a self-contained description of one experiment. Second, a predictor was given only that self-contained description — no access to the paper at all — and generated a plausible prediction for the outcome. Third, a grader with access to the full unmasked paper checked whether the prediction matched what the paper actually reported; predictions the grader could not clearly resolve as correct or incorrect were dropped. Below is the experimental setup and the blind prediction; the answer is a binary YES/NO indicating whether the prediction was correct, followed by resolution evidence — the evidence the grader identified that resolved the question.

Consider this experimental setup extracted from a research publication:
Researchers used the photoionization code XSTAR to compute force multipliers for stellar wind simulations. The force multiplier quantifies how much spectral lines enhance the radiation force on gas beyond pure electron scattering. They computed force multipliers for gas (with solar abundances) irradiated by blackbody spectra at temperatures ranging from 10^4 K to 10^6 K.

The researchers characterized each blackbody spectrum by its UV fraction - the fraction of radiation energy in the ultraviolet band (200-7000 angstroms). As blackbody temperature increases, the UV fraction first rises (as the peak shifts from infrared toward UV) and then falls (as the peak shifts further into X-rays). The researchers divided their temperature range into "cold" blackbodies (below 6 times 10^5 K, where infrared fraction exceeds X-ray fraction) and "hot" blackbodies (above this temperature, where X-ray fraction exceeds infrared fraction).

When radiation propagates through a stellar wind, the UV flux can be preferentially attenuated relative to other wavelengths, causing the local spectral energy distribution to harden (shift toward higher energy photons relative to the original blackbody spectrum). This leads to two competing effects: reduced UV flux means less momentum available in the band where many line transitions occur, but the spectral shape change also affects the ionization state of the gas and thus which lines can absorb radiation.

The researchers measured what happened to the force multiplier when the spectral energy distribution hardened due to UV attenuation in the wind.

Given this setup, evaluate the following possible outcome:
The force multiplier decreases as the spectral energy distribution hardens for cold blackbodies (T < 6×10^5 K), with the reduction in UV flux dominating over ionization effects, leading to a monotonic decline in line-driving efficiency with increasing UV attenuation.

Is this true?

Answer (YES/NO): NO